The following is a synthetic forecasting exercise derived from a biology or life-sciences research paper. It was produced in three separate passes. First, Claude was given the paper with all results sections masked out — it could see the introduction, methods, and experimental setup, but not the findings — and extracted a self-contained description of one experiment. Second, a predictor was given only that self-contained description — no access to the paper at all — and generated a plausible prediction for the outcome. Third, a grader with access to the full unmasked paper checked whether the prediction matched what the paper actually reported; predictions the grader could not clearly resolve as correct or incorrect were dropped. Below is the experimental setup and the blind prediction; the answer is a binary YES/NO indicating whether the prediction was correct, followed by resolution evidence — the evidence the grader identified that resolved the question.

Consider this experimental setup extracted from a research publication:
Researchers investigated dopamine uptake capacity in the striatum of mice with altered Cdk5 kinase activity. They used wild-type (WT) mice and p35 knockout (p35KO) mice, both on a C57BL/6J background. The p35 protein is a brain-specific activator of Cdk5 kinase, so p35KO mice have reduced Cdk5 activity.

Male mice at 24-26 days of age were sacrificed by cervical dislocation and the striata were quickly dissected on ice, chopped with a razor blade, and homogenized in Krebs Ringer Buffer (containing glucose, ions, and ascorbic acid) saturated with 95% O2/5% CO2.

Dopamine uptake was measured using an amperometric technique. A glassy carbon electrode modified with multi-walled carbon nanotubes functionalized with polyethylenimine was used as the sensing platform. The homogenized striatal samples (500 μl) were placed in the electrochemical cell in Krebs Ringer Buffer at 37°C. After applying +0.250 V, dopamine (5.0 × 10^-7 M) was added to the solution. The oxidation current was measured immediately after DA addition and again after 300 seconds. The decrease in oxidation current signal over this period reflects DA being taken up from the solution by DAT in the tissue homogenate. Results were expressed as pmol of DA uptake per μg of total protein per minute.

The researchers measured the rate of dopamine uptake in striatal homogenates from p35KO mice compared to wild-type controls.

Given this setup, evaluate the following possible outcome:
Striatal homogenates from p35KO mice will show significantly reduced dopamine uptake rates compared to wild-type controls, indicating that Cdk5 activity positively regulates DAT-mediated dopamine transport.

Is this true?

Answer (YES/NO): YES